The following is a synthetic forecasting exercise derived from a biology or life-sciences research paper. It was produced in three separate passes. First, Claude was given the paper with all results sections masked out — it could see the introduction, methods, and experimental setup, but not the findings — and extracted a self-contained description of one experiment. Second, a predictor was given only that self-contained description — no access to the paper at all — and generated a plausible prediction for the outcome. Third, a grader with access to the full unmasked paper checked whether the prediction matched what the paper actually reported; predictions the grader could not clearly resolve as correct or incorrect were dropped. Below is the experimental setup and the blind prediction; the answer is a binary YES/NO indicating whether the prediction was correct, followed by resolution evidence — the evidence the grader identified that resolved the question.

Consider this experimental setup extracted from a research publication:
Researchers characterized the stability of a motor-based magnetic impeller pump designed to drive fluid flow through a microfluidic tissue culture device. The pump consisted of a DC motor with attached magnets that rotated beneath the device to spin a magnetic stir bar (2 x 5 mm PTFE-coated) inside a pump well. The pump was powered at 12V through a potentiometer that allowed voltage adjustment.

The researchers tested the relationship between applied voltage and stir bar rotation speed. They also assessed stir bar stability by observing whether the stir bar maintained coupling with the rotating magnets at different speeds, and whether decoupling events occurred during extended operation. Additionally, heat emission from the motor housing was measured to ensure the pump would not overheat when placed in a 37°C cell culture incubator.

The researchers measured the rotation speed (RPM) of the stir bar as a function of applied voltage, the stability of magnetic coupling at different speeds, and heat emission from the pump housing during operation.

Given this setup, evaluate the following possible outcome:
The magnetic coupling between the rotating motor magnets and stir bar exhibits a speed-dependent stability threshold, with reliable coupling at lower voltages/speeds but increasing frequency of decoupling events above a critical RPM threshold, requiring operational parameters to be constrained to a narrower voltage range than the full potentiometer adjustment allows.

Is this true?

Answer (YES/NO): NO